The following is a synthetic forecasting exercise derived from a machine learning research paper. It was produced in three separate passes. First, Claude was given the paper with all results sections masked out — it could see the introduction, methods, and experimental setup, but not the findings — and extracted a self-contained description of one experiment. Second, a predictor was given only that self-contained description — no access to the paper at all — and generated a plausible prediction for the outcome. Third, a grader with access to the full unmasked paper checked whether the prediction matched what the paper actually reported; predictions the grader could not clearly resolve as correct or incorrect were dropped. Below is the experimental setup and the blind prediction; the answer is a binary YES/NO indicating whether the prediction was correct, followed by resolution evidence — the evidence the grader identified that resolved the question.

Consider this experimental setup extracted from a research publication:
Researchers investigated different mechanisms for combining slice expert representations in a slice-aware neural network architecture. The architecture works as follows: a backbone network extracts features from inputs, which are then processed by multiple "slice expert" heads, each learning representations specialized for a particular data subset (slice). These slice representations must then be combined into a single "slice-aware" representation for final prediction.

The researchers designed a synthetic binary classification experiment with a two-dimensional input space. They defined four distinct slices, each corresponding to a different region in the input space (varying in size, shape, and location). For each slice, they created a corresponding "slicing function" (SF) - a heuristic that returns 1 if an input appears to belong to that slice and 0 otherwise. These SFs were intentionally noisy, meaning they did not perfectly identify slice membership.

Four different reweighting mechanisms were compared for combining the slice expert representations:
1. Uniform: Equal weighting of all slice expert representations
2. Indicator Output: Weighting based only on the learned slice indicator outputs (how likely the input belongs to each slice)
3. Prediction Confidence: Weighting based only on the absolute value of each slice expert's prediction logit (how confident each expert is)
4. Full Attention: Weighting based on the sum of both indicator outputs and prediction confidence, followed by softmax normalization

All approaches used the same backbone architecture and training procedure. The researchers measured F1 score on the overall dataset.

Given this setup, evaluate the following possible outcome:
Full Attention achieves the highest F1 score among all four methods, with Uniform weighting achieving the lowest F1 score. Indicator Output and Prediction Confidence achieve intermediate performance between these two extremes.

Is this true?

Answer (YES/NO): YES